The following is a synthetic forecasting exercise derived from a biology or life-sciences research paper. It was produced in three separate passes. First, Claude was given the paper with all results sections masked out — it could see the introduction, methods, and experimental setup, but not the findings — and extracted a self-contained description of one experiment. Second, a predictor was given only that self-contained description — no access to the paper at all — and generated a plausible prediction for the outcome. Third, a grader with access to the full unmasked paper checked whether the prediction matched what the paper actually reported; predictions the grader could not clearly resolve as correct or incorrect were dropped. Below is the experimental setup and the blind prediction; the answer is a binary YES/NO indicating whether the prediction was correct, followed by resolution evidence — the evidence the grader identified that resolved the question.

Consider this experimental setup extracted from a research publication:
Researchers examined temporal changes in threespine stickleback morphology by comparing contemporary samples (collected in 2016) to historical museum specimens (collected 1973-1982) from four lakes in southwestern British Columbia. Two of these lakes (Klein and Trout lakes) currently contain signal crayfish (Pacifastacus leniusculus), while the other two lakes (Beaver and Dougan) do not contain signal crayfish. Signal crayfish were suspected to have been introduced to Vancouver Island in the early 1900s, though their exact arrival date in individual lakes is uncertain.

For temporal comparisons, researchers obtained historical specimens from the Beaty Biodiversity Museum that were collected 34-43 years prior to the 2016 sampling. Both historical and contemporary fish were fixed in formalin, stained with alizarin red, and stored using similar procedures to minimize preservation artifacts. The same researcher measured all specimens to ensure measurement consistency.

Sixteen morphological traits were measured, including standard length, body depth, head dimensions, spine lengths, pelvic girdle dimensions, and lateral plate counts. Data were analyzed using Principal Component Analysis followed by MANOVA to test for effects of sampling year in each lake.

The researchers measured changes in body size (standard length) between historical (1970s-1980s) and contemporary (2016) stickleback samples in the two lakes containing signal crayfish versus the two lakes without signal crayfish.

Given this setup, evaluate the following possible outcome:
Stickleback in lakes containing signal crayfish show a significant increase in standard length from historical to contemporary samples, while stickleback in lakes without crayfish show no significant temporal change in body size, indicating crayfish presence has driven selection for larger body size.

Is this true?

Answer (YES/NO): NO